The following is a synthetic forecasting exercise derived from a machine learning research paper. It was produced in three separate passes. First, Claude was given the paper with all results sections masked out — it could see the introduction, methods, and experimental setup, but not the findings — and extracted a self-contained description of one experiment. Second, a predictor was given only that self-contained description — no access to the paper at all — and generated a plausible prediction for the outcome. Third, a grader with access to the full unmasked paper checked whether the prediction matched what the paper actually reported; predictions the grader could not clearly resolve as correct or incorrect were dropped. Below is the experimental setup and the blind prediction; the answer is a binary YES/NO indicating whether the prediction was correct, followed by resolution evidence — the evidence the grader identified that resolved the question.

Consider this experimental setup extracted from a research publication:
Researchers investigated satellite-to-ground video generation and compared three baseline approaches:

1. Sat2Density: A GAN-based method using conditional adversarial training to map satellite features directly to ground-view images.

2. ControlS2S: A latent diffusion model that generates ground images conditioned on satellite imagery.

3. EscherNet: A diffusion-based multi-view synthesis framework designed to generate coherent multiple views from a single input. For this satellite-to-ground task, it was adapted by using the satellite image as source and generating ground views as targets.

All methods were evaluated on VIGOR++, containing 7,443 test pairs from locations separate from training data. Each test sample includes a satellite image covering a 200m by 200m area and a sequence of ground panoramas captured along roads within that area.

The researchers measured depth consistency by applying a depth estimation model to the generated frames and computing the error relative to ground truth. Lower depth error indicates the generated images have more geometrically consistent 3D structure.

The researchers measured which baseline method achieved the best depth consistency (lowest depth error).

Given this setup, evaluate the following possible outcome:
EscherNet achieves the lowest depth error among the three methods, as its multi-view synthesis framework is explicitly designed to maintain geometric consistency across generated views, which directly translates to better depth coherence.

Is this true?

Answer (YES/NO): NO